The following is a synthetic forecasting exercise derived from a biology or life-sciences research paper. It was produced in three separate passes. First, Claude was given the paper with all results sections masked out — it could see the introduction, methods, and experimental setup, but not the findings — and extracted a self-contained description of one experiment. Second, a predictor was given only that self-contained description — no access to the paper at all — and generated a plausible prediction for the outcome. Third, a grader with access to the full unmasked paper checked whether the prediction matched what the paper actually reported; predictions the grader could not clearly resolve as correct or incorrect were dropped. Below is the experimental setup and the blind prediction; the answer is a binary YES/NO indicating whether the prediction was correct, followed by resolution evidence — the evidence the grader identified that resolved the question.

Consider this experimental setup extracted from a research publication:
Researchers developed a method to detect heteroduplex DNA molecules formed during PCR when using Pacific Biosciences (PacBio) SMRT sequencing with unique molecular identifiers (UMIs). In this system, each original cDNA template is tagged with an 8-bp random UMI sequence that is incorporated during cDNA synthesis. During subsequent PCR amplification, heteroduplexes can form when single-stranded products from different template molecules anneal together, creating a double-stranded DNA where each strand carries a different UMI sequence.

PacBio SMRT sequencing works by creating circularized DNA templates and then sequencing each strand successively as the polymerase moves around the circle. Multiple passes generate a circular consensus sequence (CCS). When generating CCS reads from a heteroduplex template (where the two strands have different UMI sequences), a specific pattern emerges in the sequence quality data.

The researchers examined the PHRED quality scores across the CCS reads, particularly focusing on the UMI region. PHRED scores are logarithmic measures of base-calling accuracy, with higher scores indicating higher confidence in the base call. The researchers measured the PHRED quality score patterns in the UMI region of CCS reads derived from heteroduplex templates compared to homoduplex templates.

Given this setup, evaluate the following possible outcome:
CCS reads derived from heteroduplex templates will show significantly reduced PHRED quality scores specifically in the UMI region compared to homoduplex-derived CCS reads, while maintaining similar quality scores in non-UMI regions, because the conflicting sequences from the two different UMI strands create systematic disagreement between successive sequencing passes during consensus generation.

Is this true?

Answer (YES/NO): YES